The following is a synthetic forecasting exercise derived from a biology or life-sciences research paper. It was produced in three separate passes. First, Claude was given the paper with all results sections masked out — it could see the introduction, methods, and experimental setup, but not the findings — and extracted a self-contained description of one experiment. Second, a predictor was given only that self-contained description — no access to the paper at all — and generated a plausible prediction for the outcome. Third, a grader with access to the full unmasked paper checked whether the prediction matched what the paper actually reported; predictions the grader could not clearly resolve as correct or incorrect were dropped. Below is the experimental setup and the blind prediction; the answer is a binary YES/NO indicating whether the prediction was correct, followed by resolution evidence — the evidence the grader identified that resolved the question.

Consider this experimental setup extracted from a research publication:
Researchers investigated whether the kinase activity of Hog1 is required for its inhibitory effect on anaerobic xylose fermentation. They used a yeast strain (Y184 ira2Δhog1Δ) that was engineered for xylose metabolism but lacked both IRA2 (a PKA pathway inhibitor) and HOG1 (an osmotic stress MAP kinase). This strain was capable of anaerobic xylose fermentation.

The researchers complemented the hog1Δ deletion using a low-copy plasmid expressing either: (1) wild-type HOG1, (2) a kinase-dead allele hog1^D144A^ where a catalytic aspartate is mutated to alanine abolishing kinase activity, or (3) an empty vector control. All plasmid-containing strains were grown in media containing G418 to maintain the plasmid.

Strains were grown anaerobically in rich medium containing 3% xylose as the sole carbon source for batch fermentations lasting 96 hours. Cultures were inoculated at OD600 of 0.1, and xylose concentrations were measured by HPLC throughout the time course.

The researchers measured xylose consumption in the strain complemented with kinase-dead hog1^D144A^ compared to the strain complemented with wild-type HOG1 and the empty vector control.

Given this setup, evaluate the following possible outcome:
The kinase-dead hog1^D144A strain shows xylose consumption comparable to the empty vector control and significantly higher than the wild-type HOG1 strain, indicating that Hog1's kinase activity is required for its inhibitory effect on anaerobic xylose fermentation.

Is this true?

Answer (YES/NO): YES